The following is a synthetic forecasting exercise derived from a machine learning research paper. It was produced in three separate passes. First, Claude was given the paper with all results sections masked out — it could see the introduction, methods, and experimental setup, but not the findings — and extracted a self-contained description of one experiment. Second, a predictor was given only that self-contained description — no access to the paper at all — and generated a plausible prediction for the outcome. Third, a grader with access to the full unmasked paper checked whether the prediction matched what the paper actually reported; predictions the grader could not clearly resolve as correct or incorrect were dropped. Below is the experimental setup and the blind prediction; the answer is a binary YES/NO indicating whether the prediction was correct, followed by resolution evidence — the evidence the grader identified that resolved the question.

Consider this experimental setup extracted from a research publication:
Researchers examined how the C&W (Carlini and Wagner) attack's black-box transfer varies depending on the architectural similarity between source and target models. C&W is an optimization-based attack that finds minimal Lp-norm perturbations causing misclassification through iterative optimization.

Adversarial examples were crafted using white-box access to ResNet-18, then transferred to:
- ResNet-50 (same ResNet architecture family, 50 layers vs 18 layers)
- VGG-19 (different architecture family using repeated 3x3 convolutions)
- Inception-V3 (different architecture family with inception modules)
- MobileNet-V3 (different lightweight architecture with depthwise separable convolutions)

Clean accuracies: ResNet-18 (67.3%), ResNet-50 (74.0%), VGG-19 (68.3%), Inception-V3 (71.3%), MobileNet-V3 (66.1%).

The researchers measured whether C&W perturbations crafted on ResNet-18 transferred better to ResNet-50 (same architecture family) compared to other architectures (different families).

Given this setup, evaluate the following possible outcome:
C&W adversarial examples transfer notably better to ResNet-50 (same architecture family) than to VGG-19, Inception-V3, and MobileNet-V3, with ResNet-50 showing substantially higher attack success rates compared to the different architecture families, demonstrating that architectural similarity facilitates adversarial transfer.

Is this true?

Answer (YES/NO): YES